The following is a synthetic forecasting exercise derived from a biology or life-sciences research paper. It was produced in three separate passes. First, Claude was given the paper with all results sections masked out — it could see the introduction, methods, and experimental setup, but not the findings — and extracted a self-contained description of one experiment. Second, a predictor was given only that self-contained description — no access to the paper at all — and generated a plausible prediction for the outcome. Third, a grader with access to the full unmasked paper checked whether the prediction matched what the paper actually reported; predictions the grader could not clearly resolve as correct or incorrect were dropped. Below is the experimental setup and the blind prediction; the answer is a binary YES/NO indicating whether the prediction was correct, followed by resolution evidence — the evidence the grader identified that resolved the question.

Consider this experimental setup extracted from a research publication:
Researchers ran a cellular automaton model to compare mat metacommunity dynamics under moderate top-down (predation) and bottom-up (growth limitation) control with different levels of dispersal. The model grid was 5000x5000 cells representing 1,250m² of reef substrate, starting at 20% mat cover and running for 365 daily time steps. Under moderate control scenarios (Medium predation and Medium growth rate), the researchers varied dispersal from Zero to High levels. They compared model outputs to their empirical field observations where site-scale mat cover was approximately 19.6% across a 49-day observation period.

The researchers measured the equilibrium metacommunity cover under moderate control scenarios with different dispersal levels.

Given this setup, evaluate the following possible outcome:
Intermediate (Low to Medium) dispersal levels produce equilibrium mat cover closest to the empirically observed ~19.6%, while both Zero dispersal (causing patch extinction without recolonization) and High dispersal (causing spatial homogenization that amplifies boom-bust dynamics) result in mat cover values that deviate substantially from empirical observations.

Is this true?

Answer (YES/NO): NO